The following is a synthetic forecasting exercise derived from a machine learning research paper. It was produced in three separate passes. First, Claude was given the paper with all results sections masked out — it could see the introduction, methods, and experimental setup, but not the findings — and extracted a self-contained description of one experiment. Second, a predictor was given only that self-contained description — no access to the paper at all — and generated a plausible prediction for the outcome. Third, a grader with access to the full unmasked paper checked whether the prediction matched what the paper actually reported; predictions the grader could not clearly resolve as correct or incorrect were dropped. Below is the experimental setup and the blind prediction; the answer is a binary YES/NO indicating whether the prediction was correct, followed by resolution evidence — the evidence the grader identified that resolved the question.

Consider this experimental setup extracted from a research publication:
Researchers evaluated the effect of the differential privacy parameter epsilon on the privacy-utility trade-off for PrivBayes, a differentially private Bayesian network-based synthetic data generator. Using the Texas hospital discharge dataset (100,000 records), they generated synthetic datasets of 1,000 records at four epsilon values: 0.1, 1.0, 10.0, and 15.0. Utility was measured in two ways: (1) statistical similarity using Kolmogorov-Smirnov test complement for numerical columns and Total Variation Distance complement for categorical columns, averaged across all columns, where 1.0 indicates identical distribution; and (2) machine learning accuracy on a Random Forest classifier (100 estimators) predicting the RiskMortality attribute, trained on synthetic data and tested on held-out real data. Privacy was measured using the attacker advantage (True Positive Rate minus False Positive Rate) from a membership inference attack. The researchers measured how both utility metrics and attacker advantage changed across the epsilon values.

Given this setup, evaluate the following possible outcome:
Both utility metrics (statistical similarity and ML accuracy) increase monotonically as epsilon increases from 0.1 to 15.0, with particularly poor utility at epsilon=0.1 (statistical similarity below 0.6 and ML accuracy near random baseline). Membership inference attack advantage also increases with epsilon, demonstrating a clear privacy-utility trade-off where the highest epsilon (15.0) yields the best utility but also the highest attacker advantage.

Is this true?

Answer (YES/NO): NO